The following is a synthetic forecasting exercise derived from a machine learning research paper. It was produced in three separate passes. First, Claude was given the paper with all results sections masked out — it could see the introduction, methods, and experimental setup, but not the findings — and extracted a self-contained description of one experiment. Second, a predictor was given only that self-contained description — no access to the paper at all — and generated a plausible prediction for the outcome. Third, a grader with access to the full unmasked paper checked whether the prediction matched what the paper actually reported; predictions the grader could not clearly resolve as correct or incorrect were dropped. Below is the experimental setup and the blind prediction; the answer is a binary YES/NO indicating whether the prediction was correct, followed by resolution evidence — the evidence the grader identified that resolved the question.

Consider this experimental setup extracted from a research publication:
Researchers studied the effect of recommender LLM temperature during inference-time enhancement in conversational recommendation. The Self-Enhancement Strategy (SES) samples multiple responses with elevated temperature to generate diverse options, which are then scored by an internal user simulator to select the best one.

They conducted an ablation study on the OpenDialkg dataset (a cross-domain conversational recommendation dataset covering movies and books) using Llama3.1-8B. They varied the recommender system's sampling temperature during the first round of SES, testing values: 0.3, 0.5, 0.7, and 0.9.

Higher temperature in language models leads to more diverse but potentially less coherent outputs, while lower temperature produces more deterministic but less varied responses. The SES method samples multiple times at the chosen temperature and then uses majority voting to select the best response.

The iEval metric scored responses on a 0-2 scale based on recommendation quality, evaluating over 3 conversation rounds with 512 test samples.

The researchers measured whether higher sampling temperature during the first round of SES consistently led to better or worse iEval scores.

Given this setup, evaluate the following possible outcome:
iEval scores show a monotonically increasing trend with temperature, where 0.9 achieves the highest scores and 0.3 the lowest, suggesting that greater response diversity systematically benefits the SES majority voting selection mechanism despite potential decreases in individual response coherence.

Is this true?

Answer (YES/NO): NO